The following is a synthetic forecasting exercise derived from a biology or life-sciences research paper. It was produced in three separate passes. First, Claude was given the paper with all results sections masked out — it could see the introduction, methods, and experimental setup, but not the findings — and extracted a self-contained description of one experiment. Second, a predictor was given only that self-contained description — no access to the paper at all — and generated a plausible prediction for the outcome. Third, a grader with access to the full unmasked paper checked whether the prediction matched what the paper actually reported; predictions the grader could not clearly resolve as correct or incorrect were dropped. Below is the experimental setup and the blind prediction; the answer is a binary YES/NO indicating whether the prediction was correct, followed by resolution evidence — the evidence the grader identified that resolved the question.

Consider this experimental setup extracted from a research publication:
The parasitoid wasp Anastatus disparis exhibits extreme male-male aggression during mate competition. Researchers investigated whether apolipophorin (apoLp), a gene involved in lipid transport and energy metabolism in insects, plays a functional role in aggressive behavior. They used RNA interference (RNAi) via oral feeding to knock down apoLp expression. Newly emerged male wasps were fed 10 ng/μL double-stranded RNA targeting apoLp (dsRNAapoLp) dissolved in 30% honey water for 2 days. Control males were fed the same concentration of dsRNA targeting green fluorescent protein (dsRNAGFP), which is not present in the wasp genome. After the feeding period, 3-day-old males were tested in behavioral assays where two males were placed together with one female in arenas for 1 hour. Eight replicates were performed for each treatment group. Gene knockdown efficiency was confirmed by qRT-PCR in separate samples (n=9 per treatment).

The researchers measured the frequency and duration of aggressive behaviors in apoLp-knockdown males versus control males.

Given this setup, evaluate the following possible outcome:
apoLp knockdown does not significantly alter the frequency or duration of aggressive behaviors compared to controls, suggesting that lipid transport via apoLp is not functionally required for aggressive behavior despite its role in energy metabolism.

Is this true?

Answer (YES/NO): NO